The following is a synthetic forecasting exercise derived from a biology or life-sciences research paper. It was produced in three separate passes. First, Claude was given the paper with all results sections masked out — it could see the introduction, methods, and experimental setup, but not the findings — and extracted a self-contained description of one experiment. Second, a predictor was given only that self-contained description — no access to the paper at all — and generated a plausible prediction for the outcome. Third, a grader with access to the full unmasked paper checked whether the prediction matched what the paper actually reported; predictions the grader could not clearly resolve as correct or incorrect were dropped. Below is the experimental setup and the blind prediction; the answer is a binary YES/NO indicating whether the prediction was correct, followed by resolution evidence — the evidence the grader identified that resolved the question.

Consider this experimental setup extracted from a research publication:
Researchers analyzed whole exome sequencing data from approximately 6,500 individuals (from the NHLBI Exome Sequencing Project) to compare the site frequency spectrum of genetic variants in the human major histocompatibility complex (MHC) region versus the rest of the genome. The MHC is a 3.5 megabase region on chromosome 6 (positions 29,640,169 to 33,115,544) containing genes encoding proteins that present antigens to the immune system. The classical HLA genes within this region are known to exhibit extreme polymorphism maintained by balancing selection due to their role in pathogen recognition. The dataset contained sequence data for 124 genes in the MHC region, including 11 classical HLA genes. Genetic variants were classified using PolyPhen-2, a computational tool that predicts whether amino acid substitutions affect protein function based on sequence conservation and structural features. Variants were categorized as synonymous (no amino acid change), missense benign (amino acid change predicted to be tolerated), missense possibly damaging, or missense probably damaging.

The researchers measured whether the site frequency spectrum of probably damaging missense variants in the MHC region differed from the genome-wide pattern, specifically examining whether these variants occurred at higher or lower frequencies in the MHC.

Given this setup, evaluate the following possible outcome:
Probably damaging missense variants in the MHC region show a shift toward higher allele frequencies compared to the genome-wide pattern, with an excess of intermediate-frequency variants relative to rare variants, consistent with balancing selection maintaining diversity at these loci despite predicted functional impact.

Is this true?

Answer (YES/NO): YES